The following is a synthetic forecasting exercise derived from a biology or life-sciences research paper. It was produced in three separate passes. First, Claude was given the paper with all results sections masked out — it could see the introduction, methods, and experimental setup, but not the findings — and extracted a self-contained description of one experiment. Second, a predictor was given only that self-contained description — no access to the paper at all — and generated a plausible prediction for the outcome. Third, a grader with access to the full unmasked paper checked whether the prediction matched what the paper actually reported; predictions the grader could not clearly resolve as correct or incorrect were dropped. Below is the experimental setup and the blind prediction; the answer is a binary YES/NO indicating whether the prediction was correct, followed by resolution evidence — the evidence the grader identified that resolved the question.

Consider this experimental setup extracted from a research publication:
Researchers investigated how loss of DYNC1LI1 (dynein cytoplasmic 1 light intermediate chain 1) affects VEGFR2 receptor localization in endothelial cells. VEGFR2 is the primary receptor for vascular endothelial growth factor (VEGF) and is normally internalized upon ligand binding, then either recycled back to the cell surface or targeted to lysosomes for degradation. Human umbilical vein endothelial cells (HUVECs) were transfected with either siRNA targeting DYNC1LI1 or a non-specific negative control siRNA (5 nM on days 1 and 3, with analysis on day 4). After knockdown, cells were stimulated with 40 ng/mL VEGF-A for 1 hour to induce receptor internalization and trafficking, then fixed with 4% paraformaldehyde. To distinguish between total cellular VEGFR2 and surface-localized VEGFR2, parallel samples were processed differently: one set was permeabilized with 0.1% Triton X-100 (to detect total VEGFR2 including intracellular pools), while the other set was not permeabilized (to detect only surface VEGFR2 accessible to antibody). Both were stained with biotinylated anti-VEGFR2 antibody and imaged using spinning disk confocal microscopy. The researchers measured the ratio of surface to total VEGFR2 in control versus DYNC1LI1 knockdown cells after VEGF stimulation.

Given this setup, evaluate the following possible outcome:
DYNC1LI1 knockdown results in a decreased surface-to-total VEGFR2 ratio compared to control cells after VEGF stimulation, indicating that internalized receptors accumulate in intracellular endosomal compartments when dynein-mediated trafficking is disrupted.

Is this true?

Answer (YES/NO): NO